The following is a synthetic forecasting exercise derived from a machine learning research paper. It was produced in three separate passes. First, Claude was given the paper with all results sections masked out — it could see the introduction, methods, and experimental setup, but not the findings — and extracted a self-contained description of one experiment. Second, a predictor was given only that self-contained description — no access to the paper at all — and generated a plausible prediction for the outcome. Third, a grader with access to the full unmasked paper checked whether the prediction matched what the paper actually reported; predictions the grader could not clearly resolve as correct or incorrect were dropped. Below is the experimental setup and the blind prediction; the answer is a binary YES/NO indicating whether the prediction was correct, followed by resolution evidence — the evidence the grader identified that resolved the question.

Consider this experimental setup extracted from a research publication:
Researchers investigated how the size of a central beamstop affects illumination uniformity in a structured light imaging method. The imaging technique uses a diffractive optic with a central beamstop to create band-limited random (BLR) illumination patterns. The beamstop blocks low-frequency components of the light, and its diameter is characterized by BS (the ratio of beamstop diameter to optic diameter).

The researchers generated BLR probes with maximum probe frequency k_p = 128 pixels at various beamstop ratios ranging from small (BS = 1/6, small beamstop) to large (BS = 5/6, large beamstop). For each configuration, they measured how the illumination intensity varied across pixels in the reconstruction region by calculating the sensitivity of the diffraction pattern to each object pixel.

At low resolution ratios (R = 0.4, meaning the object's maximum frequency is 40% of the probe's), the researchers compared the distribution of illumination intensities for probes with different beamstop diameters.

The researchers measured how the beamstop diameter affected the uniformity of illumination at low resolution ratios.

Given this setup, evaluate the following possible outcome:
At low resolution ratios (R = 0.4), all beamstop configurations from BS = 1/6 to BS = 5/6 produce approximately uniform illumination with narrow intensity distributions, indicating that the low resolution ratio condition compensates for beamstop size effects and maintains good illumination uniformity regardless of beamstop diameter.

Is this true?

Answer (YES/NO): NO